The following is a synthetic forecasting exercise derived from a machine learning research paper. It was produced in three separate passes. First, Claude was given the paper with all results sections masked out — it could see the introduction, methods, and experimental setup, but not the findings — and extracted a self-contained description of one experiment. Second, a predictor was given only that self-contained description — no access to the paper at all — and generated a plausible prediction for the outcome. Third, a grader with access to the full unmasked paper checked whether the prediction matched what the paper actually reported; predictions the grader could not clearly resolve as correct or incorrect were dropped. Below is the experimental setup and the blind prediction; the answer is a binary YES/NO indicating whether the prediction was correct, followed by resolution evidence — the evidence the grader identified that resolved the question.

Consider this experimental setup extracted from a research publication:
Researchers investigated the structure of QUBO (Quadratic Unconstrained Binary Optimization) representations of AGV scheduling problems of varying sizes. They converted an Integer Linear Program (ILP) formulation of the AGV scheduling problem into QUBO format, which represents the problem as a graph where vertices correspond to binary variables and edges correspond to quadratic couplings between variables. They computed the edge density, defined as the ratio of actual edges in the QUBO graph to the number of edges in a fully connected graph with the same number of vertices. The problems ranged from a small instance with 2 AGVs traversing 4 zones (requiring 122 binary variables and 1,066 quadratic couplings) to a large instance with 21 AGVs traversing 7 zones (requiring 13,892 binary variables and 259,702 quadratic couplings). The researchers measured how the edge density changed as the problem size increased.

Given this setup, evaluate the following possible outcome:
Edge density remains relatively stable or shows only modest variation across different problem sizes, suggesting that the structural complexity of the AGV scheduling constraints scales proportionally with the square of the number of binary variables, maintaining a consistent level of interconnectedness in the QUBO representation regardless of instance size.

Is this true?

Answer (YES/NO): NO